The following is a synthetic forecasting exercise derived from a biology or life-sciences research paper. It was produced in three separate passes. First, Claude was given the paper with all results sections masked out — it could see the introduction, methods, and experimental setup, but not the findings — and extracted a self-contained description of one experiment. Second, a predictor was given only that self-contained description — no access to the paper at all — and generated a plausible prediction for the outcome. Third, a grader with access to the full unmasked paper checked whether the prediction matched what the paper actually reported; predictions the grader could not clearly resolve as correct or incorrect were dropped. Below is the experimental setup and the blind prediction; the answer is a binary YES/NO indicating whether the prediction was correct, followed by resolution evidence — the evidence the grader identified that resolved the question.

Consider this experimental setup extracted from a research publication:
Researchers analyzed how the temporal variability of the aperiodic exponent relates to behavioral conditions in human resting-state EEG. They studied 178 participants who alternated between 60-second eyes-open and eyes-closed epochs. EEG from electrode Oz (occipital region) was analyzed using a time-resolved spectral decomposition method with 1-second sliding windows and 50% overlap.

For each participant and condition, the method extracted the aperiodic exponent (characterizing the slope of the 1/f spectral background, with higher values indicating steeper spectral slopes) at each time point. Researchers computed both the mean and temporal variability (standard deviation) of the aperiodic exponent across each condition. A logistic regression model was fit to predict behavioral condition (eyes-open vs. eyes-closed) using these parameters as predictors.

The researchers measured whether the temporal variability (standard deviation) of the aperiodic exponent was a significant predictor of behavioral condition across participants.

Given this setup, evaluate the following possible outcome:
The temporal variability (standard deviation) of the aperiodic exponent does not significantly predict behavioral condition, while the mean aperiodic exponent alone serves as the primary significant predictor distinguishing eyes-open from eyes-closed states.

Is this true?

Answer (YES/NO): NO